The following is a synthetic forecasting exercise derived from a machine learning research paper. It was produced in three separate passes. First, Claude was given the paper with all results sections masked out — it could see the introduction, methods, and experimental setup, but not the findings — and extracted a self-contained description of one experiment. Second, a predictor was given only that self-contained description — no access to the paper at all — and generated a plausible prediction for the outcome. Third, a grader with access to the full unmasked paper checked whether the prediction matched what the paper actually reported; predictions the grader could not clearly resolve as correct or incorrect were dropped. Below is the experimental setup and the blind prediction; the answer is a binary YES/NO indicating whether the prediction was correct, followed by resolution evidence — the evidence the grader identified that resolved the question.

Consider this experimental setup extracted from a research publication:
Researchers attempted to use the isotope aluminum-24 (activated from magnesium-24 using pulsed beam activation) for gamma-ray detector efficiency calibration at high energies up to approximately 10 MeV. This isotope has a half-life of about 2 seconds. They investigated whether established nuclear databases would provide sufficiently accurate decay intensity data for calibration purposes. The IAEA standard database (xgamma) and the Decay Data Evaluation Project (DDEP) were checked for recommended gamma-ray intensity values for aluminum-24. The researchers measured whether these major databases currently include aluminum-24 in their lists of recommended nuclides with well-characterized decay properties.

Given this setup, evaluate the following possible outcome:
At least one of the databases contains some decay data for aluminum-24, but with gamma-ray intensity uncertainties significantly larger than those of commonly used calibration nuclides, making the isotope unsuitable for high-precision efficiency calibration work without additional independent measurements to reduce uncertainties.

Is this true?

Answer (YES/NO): NO